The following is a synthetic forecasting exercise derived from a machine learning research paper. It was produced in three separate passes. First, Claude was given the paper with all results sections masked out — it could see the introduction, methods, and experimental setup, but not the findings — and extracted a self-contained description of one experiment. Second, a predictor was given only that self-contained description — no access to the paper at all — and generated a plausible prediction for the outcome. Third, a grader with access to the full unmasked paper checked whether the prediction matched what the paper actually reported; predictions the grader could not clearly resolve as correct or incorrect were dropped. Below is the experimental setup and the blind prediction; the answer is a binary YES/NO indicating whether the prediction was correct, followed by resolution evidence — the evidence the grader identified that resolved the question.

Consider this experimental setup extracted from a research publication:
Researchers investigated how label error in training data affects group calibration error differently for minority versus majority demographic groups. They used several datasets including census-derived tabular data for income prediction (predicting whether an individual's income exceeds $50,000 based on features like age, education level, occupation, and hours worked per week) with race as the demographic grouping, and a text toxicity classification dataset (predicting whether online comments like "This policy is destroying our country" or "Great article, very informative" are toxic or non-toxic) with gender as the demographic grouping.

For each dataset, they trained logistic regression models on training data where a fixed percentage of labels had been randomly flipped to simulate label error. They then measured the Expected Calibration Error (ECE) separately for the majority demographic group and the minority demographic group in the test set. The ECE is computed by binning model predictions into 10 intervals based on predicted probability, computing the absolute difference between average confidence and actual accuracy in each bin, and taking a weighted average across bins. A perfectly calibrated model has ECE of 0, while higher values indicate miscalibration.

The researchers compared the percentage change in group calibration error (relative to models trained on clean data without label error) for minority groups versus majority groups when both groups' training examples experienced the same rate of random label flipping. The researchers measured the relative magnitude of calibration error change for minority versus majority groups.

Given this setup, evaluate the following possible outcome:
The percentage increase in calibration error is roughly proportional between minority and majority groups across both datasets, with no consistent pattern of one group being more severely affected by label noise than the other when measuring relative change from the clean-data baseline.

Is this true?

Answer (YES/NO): NO